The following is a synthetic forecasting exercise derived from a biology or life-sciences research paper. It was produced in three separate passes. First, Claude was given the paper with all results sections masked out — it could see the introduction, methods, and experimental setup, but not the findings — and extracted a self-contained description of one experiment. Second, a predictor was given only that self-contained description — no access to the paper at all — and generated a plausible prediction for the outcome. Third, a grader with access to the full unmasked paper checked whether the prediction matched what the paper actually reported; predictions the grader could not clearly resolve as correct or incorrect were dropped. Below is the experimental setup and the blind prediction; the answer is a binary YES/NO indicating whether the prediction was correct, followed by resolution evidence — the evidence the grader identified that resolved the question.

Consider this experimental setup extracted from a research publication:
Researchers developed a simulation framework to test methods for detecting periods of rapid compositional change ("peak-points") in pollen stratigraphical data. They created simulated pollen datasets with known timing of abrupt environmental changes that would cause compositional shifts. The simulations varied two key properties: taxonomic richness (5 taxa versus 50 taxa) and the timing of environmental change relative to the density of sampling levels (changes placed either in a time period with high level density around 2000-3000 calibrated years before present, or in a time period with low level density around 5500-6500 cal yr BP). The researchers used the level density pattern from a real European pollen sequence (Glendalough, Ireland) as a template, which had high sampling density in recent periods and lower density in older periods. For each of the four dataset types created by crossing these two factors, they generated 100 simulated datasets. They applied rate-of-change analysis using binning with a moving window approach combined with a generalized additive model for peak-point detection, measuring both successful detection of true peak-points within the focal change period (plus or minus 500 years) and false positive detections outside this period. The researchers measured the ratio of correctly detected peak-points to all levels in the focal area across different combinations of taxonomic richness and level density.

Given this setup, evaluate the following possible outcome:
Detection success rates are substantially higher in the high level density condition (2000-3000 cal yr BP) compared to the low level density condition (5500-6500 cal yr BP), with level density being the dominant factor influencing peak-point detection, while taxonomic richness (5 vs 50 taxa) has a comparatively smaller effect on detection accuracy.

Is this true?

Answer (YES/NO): YES